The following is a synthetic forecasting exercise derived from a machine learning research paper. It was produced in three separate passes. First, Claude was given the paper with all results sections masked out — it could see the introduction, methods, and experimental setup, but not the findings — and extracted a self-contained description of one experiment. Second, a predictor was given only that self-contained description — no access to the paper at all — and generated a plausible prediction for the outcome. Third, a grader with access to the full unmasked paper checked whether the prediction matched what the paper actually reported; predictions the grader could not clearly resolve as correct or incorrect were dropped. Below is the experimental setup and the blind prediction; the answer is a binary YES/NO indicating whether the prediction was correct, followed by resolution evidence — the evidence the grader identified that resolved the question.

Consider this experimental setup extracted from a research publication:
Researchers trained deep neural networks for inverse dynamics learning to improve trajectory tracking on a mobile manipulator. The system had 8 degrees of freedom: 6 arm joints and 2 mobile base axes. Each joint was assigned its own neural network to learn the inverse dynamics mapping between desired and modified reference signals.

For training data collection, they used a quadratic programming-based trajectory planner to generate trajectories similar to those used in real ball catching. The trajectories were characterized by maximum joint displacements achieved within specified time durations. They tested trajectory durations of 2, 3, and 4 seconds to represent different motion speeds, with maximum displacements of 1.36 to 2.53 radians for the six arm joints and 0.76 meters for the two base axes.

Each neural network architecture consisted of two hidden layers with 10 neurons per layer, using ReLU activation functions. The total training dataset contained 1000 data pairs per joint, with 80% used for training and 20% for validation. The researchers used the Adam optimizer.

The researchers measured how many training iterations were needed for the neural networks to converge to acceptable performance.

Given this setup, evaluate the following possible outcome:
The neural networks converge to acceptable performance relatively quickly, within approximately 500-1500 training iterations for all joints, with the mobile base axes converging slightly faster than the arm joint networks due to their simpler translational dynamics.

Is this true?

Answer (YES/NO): NO